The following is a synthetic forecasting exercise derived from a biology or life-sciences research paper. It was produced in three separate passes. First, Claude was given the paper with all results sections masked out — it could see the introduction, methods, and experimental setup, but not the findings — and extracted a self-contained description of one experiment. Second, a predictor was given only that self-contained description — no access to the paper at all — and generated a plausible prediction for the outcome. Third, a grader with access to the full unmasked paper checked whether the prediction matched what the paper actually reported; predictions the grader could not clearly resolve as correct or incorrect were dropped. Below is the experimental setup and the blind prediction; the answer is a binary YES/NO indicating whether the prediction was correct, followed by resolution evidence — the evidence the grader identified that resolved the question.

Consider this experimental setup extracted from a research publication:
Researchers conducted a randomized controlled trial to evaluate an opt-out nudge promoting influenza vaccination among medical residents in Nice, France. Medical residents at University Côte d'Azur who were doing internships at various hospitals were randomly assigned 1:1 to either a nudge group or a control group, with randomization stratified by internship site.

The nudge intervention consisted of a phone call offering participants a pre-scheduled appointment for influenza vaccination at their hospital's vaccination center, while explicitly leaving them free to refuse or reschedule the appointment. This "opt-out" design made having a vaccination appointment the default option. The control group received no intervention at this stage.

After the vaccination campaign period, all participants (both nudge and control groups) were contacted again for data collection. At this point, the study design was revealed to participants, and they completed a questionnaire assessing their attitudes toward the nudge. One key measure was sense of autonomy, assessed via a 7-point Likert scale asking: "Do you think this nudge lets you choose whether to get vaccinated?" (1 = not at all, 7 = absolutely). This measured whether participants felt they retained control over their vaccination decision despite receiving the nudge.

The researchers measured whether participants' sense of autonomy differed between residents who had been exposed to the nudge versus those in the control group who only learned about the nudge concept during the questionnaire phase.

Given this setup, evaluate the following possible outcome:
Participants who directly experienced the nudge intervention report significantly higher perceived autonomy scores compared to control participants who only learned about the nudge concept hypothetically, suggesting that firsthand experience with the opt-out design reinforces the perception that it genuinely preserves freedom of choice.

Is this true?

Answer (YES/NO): YES